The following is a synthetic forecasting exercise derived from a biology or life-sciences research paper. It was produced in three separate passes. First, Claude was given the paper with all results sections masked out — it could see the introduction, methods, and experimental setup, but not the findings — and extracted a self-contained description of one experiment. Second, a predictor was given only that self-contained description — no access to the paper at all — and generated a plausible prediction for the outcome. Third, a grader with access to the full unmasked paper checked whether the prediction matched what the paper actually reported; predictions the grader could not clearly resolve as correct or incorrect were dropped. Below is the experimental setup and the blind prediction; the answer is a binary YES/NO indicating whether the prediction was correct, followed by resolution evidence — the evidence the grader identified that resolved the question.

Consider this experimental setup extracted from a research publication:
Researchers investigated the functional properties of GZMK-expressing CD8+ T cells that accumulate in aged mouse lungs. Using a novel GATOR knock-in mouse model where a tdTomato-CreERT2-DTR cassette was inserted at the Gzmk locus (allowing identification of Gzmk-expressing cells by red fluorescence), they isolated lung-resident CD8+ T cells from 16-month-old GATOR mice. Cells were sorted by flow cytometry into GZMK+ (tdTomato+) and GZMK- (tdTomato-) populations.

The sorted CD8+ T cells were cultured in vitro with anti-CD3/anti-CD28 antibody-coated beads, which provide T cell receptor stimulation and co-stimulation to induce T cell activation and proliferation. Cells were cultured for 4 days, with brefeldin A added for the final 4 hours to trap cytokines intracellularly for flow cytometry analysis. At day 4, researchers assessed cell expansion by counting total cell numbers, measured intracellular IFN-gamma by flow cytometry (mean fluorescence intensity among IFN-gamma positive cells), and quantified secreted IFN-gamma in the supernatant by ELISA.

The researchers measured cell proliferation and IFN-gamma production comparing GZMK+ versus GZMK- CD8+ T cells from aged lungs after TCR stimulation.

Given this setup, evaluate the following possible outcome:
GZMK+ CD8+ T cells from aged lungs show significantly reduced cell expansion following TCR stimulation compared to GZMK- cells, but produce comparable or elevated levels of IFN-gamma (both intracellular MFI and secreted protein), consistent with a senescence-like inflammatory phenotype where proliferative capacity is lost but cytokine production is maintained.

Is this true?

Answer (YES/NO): NO